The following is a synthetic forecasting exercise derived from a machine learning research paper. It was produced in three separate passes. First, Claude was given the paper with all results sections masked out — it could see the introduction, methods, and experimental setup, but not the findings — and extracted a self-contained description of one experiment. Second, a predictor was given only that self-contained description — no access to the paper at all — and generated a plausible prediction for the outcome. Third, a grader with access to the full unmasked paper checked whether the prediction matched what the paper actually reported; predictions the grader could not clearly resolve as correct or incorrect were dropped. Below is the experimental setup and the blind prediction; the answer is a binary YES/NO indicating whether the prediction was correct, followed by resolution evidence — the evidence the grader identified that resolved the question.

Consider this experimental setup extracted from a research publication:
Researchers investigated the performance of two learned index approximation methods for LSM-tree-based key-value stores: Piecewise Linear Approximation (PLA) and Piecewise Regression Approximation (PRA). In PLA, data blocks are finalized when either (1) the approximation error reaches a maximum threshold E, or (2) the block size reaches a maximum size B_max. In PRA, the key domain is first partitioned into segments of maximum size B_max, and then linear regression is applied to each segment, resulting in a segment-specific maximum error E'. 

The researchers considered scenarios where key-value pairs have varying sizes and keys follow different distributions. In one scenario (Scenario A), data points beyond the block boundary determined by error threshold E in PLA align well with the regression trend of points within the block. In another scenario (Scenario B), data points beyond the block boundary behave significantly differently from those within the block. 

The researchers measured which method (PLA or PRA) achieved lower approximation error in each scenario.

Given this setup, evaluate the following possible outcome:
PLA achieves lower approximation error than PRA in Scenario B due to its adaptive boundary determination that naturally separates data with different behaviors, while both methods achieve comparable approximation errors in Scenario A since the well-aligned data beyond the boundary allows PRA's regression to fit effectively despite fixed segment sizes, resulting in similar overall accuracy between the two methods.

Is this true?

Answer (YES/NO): NO